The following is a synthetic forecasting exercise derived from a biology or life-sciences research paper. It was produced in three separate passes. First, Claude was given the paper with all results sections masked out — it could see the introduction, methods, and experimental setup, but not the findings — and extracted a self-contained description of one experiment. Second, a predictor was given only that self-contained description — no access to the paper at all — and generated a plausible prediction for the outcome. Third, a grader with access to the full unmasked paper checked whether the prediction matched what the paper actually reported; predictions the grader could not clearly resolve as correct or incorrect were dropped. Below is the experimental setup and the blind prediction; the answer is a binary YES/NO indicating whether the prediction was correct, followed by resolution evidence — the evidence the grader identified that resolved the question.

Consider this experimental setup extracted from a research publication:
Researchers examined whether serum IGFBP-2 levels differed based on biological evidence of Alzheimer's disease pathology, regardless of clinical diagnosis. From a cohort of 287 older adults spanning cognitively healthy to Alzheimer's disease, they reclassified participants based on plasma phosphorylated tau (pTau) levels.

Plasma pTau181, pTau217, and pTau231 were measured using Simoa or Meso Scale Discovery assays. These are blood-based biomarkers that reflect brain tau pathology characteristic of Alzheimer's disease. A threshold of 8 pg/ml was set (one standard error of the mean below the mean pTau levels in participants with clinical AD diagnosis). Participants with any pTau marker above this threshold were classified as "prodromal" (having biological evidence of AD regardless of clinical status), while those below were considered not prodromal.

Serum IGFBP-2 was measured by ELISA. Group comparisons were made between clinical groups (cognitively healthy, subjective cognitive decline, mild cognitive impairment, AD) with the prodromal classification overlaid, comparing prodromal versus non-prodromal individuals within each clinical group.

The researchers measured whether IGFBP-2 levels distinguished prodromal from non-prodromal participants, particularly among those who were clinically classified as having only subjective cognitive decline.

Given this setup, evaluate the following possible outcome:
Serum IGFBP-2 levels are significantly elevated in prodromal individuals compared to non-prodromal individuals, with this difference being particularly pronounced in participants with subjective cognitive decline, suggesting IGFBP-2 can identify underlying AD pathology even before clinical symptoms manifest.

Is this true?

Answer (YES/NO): NO